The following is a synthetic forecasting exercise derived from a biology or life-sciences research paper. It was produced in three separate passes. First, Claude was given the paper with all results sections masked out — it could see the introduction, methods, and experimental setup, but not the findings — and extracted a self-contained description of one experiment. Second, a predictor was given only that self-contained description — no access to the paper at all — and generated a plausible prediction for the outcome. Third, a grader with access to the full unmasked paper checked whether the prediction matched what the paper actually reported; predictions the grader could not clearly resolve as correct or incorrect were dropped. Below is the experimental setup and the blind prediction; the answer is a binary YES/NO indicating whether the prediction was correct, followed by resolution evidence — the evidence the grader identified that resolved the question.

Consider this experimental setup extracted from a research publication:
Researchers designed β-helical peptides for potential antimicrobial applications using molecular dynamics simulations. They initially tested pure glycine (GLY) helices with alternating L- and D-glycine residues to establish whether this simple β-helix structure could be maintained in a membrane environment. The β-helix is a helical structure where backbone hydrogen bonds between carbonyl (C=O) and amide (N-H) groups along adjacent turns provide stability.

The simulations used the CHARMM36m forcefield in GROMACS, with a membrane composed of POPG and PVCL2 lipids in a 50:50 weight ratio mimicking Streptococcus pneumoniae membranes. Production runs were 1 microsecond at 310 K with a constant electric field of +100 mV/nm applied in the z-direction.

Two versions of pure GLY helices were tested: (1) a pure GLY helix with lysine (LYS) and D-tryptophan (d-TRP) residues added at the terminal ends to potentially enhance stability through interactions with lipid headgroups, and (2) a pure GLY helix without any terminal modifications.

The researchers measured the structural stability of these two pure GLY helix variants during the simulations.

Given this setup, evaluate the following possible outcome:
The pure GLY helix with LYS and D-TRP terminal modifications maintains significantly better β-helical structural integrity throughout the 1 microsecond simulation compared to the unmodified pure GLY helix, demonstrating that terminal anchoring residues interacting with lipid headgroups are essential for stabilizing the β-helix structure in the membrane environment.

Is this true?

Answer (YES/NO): NO